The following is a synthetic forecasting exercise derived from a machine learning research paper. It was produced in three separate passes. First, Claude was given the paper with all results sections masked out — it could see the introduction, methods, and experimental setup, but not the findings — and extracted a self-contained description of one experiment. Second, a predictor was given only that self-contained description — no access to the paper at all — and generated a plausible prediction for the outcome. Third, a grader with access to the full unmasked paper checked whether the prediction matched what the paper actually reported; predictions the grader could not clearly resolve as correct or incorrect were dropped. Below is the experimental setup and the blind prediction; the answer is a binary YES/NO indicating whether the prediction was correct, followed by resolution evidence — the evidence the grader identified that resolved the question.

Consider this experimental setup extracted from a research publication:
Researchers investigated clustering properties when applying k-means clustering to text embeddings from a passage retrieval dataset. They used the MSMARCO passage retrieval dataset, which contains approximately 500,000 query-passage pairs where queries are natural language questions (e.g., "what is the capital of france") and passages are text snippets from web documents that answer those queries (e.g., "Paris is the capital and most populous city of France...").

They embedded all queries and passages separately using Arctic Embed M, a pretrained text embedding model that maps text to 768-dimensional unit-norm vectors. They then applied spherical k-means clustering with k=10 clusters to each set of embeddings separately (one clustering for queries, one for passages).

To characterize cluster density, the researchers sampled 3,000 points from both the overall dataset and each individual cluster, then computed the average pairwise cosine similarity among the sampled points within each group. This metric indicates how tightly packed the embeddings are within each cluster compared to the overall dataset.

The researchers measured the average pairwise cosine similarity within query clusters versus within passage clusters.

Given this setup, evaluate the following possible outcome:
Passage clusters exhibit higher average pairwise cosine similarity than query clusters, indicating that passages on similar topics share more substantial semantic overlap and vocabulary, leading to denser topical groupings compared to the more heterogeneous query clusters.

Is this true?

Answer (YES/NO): NO